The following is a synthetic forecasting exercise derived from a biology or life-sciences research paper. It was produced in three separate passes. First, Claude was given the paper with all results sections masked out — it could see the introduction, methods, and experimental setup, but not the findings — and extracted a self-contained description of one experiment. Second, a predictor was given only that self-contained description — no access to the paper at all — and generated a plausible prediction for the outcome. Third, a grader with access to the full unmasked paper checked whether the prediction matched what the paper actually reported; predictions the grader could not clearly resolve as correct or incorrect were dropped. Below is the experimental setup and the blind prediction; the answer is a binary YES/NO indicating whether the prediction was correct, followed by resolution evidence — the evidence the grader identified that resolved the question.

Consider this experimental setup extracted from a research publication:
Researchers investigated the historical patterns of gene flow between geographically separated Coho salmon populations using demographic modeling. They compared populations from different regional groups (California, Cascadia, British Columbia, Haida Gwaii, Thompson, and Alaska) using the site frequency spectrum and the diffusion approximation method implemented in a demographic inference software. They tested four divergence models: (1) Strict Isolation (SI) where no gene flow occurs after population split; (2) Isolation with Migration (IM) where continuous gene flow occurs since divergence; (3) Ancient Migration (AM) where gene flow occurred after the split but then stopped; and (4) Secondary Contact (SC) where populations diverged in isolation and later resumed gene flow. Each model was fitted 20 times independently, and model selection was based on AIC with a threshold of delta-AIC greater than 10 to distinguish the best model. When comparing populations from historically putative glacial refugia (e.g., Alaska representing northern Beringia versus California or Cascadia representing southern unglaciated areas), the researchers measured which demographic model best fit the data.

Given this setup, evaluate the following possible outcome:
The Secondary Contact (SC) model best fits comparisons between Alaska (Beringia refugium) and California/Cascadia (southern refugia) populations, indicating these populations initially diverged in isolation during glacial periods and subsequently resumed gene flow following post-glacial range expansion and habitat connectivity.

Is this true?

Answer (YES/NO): NO